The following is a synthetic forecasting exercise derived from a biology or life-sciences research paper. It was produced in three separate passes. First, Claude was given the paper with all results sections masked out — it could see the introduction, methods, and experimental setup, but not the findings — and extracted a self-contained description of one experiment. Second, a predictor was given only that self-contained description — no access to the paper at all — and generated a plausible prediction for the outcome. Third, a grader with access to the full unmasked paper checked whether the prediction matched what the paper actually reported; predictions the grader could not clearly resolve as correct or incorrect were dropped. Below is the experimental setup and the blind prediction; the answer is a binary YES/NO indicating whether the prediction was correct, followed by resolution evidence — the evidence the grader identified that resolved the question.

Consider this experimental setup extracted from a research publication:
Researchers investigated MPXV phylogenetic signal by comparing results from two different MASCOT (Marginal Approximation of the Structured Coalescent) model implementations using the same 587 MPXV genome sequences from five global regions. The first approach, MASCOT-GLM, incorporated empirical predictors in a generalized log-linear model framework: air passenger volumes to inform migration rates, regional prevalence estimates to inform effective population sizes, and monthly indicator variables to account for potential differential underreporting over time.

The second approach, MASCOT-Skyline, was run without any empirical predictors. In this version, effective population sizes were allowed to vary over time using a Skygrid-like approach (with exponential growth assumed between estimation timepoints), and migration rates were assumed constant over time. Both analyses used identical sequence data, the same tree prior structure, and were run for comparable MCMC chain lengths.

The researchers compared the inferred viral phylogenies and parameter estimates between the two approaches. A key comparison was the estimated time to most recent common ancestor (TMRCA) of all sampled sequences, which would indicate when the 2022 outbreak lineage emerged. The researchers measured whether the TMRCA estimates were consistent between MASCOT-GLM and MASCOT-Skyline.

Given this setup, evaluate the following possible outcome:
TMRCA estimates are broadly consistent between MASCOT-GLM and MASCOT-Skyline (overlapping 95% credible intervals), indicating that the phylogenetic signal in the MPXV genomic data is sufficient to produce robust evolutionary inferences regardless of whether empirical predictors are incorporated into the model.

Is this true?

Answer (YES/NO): NO